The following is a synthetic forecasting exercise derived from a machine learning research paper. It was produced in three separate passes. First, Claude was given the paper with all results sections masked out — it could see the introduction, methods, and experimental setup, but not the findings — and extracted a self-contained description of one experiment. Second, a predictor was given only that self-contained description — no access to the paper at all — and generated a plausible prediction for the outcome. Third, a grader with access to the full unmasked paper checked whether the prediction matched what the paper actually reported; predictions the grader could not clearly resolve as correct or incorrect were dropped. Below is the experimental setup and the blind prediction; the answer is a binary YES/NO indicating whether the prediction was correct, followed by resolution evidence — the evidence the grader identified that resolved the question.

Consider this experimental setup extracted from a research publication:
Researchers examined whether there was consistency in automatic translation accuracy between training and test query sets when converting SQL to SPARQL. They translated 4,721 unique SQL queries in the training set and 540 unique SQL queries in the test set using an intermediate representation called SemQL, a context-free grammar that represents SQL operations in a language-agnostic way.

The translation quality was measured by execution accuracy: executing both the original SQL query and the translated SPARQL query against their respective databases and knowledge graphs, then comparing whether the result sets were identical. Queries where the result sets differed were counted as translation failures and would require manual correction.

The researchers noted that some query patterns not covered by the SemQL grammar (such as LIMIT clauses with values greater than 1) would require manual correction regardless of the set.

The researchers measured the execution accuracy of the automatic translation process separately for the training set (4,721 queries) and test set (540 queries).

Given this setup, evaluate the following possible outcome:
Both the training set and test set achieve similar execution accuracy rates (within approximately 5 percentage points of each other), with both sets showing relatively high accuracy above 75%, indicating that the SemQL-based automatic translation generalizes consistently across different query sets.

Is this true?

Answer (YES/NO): YES